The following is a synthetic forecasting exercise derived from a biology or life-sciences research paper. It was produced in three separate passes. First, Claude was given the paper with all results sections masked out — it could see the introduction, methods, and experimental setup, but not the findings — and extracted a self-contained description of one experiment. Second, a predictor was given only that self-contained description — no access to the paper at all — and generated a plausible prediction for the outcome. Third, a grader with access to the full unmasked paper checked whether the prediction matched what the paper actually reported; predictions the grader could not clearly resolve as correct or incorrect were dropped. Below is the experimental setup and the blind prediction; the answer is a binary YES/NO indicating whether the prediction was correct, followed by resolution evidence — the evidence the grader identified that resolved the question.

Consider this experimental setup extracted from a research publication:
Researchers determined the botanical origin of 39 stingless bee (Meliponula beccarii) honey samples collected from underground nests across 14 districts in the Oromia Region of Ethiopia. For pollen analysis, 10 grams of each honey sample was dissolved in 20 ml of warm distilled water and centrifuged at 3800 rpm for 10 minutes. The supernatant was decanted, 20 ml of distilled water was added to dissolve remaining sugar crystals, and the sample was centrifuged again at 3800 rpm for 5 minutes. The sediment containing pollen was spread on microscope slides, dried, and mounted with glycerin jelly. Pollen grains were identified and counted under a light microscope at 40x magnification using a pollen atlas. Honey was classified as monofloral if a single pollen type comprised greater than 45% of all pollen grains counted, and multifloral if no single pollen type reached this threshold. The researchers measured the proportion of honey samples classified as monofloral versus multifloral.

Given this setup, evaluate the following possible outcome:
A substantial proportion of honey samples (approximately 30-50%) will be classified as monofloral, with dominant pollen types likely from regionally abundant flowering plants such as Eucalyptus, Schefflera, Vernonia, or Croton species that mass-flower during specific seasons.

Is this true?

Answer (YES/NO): NO